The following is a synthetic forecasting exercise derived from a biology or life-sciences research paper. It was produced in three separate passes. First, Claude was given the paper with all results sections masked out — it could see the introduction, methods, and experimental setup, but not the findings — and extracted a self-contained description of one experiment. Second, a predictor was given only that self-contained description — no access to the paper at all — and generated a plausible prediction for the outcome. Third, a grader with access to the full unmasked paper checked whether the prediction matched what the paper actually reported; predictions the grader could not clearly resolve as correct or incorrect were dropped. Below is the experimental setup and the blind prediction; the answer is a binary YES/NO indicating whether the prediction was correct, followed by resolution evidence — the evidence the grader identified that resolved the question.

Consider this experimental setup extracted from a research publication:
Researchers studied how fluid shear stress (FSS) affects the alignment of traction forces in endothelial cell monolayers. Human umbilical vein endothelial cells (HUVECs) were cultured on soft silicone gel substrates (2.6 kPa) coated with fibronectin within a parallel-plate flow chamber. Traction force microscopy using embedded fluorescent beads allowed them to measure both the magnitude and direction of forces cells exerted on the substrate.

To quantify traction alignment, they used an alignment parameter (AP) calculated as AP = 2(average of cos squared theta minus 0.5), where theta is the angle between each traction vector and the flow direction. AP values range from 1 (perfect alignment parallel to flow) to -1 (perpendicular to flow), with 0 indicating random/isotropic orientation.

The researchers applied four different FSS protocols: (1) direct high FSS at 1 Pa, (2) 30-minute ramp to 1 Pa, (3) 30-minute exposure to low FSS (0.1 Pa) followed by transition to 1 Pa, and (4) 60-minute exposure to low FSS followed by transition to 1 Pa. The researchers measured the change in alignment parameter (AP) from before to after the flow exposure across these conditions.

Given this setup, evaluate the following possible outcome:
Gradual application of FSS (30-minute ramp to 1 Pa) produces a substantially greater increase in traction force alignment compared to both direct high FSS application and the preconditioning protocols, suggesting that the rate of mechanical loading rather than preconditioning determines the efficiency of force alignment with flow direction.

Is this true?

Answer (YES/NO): NO